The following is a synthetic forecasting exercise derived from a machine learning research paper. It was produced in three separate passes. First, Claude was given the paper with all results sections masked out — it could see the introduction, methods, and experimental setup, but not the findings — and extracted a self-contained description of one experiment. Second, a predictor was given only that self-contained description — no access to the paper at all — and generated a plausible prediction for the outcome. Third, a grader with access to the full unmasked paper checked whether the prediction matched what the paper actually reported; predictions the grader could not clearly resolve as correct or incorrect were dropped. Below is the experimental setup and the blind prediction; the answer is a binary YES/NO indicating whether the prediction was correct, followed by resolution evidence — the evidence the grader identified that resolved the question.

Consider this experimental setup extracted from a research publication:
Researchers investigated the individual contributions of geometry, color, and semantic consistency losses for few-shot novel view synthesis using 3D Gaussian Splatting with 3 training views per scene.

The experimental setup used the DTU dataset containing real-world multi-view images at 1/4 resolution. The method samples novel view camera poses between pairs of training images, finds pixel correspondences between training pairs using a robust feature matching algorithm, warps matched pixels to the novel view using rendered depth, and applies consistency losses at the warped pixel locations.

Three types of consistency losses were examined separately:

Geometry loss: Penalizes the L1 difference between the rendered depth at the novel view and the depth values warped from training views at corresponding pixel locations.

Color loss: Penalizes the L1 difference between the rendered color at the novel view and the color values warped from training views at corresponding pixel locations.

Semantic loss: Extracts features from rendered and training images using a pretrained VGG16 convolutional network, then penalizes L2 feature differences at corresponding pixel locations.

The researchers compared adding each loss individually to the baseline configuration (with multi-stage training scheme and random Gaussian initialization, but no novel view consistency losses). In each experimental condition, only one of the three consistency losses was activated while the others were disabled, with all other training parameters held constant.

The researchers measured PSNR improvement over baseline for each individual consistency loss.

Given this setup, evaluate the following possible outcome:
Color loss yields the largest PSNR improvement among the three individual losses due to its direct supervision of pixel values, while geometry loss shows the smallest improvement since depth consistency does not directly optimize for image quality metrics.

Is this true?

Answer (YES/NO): NO